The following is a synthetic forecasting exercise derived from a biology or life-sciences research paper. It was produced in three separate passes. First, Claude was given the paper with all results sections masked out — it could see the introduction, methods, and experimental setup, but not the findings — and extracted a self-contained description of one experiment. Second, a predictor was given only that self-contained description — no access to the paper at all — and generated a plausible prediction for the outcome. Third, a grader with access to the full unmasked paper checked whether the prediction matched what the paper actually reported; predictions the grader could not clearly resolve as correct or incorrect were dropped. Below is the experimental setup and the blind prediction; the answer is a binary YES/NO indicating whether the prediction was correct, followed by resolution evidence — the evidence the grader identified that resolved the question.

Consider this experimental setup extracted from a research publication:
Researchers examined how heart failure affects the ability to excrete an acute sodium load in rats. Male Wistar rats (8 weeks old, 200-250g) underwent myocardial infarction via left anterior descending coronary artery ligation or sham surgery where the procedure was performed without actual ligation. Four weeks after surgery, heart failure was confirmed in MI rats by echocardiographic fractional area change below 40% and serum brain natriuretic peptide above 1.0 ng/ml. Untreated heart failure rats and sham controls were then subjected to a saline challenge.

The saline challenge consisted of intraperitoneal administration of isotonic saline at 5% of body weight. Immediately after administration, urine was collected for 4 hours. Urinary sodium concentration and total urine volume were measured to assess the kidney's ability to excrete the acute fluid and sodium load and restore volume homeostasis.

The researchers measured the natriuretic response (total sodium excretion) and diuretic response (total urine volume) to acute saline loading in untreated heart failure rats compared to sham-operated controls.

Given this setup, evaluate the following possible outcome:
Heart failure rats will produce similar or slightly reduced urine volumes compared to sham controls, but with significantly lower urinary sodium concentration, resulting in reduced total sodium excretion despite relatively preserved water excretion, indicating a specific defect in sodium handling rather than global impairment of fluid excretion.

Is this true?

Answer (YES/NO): NO